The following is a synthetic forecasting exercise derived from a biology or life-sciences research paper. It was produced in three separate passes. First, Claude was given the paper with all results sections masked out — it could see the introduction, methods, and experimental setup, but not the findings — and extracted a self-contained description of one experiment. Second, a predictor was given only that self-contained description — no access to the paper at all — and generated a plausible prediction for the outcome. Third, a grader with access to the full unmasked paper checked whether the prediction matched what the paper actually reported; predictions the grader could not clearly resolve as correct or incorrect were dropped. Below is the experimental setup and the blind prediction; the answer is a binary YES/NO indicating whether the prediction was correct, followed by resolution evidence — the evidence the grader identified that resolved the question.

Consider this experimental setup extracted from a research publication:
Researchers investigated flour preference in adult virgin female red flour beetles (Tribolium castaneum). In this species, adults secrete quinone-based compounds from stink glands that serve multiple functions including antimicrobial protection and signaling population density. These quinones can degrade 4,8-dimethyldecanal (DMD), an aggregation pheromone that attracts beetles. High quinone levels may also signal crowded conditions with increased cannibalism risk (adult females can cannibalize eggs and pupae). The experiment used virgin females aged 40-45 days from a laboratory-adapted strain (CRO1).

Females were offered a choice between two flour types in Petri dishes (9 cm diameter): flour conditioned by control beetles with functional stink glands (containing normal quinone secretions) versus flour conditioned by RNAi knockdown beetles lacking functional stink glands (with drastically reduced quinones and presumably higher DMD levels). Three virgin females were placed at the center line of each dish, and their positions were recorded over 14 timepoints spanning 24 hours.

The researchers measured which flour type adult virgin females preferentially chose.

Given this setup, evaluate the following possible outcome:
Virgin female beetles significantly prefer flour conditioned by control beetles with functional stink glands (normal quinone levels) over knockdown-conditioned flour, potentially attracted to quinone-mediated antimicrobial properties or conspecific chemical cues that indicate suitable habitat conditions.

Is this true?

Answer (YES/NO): NO